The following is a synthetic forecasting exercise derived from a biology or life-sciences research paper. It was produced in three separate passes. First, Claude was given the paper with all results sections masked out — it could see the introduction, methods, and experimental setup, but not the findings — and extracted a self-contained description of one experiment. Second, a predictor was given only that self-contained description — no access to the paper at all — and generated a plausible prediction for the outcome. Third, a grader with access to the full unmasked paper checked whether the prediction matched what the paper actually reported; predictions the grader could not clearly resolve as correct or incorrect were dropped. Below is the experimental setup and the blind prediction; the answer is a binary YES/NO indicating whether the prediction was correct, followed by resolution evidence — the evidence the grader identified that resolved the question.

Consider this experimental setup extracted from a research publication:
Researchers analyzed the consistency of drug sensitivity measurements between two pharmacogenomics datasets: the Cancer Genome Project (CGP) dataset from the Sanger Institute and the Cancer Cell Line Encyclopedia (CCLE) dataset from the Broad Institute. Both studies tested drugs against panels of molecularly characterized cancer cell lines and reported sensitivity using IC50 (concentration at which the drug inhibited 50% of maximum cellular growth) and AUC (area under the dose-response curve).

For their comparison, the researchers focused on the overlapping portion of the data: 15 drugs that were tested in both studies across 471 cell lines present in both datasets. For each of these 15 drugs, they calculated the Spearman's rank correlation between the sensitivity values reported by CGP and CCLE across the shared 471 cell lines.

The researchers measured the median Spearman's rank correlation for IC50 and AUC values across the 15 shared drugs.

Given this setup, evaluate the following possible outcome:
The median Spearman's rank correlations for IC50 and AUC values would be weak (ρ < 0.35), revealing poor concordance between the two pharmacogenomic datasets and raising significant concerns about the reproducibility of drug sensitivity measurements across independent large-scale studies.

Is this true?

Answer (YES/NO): NO